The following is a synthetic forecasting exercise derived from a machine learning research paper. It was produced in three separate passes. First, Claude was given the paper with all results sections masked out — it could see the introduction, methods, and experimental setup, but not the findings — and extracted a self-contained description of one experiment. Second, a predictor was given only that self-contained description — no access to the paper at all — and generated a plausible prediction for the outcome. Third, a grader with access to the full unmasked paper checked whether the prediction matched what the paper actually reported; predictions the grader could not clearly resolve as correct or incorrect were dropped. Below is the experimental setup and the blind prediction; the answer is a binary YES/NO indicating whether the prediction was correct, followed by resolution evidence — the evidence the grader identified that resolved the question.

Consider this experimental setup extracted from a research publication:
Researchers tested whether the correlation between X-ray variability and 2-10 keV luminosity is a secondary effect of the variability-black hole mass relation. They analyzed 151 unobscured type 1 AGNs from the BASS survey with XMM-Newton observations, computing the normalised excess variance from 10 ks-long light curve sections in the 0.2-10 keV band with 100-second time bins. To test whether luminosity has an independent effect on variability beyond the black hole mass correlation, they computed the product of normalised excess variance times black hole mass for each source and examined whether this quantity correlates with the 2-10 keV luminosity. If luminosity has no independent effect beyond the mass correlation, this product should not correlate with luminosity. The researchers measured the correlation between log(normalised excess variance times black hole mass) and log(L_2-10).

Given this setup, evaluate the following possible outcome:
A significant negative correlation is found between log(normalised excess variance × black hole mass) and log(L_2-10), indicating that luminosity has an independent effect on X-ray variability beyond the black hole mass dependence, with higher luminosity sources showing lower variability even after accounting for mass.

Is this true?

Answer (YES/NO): NO